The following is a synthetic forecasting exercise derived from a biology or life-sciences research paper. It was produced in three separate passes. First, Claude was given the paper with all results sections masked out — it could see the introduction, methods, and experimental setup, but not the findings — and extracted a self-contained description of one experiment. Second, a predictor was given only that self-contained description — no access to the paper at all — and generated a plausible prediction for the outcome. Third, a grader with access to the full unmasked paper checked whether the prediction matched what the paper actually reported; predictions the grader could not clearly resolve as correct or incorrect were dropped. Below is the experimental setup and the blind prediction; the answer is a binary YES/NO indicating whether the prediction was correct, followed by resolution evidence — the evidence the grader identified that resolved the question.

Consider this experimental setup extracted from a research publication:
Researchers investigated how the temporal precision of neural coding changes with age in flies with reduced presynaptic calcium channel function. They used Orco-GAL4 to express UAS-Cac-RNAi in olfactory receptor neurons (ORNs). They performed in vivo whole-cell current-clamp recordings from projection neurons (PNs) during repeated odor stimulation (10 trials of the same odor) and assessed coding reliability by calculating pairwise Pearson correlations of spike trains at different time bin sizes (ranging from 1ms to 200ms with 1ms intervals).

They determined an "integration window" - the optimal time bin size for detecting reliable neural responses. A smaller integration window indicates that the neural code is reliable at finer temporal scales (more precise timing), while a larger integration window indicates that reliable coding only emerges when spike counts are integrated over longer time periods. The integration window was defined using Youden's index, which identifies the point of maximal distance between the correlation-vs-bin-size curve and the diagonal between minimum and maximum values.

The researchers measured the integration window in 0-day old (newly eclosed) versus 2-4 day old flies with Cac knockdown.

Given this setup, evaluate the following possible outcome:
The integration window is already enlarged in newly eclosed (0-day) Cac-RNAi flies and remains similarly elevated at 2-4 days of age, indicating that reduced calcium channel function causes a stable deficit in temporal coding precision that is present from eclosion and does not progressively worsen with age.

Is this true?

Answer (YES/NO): NO